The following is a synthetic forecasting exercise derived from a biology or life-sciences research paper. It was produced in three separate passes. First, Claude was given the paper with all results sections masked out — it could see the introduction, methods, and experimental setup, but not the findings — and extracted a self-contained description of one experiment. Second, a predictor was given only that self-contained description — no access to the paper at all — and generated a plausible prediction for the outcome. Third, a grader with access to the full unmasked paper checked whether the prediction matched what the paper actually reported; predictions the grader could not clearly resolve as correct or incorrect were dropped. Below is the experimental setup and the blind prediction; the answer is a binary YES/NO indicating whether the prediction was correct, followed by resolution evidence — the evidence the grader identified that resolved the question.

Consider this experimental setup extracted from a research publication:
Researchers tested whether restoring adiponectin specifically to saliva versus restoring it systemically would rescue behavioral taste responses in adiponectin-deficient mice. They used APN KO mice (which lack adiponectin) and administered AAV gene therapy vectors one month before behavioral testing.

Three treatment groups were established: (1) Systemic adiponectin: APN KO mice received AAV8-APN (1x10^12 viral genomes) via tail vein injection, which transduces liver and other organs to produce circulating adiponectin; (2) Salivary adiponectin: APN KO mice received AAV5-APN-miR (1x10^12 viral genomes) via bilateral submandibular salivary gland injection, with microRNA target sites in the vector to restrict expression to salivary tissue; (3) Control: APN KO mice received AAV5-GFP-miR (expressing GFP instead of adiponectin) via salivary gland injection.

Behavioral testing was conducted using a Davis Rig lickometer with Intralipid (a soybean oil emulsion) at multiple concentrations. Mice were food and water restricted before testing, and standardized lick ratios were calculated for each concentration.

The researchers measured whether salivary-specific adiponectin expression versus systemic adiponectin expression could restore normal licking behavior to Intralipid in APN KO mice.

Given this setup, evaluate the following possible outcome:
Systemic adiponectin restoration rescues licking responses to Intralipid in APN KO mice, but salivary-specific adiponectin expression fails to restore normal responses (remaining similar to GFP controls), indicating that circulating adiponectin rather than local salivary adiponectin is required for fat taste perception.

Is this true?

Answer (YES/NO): NO